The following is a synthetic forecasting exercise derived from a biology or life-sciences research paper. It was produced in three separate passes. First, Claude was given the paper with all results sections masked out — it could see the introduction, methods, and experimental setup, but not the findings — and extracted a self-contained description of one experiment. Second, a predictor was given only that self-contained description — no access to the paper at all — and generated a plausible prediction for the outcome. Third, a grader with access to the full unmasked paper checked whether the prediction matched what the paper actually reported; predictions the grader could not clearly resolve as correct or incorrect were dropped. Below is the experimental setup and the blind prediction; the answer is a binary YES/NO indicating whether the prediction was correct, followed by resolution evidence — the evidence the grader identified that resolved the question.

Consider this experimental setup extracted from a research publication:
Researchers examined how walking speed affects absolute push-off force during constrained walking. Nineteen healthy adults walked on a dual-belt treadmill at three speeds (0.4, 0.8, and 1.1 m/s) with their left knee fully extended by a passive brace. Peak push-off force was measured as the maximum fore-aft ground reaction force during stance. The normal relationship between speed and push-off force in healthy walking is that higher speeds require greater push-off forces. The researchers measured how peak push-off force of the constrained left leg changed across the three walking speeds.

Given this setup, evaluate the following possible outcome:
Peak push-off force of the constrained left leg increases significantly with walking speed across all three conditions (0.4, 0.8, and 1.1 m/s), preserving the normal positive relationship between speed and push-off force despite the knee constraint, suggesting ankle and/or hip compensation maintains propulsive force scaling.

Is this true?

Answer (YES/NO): NO